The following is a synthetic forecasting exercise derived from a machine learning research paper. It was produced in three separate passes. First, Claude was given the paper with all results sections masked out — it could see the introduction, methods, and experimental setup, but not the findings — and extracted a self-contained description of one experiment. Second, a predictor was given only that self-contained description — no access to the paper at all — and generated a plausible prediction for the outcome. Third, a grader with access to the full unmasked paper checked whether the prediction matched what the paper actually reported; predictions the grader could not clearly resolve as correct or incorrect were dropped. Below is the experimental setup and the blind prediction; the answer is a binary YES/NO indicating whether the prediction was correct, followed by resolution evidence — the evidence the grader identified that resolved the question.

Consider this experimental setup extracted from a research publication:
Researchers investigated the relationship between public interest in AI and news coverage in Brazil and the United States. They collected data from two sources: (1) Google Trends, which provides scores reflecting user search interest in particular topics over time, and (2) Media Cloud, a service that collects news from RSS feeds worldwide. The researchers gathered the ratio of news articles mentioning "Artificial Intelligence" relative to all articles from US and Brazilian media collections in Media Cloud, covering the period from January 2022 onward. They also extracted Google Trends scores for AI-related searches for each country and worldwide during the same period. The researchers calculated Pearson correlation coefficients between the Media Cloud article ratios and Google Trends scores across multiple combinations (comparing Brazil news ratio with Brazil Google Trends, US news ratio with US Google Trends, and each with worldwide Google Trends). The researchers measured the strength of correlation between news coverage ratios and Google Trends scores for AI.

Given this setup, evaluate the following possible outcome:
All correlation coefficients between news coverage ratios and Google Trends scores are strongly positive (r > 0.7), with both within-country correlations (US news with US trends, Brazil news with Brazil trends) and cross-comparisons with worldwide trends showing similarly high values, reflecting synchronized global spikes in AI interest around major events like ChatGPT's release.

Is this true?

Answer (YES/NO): YES